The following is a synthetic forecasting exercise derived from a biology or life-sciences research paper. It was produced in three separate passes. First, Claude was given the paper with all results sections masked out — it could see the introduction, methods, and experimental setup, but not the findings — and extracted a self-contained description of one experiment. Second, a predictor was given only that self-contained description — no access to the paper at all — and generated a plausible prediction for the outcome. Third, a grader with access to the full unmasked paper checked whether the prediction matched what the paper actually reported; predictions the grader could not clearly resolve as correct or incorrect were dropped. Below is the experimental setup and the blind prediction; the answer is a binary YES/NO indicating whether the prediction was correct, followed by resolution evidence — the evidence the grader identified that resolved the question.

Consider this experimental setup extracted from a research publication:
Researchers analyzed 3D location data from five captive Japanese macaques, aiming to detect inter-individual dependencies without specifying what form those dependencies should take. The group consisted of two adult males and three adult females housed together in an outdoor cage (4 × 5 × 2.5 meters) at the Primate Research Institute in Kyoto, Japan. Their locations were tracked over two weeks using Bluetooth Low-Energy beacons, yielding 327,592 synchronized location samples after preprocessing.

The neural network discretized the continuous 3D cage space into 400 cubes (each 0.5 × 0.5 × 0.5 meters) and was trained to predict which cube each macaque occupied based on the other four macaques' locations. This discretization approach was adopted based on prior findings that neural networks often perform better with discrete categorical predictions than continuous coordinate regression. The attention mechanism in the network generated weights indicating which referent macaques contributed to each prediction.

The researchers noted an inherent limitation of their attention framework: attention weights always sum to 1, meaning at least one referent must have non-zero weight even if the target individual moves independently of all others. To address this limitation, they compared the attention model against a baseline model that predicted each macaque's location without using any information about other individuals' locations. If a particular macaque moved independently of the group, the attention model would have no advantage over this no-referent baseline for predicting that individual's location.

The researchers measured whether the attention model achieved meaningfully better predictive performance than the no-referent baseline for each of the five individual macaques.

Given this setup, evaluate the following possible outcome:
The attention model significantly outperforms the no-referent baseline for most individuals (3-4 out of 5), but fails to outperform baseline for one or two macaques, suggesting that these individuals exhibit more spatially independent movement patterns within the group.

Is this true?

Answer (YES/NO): NO